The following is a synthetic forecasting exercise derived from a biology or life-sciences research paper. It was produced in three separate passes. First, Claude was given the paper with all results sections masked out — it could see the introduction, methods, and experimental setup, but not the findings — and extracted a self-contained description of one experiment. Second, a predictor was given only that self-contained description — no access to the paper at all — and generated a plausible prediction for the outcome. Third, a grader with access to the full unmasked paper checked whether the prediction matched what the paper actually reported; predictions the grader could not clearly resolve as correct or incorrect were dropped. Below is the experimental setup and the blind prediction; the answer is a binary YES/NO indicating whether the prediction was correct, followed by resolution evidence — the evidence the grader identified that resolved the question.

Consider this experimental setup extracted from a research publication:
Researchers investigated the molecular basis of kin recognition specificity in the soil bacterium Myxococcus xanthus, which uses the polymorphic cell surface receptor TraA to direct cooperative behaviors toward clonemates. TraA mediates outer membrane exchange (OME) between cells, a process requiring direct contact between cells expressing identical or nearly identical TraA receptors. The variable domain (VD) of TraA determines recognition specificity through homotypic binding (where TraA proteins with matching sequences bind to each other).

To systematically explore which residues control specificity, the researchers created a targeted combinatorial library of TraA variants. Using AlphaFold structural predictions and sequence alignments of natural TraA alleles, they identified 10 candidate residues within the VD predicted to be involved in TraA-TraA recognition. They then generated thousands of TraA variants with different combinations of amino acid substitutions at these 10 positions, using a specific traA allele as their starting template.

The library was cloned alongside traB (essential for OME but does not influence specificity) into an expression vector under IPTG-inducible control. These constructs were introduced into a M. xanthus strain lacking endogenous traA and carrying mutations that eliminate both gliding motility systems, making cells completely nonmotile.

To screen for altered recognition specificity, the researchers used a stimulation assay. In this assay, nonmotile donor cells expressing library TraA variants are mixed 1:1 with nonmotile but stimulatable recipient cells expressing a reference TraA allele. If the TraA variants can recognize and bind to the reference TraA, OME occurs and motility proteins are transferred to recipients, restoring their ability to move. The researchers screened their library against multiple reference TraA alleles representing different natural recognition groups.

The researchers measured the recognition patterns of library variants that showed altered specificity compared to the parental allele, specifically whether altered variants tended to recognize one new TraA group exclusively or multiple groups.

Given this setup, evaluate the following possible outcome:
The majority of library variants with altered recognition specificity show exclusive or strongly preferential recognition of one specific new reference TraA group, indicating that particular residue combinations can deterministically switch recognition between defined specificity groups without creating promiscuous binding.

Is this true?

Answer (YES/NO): NO